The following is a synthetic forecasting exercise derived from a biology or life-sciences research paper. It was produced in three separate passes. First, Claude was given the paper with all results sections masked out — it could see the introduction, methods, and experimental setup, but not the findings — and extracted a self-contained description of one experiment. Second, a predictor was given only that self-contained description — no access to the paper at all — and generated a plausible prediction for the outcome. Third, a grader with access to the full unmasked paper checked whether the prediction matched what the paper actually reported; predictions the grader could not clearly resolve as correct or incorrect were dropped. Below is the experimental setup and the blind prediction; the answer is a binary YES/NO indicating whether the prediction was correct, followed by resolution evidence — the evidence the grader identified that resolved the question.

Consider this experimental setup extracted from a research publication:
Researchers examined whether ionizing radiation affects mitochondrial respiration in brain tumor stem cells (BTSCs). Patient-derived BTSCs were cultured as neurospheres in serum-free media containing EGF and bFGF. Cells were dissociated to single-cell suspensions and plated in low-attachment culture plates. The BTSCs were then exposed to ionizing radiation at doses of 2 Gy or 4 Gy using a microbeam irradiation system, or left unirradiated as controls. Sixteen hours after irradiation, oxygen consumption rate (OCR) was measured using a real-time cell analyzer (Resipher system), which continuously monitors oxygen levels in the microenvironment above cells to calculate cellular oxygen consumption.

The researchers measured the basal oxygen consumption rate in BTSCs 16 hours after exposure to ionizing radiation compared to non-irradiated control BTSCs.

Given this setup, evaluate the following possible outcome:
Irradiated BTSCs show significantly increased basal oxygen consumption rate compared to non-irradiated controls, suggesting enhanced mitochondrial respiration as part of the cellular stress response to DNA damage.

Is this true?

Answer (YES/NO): YES